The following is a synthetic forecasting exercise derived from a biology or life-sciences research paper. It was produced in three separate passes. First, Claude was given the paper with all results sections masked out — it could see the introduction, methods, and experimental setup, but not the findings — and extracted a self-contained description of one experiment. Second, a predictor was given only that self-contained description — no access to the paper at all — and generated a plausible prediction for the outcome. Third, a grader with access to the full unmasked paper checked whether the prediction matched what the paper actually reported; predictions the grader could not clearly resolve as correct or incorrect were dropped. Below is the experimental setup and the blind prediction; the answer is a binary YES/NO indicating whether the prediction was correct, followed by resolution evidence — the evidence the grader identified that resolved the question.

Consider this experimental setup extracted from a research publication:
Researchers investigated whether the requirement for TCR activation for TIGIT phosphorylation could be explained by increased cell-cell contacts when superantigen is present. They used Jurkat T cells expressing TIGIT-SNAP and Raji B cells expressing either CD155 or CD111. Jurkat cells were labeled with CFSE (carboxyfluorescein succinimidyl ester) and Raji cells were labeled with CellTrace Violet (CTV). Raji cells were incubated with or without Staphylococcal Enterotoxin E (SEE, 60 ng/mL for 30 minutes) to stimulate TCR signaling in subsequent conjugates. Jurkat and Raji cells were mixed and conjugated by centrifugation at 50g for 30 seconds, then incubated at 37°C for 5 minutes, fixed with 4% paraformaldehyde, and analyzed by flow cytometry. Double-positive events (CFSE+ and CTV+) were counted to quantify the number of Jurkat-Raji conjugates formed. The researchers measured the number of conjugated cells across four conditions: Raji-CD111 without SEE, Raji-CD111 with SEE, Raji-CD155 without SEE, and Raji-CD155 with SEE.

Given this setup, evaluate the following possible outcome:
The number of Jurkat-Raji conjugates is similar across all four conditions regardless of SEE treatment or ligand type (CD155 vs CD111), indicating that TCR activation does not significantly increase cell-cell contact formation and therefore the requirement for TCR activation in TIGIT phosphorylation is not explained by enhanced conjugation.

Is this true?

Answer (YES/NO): NO